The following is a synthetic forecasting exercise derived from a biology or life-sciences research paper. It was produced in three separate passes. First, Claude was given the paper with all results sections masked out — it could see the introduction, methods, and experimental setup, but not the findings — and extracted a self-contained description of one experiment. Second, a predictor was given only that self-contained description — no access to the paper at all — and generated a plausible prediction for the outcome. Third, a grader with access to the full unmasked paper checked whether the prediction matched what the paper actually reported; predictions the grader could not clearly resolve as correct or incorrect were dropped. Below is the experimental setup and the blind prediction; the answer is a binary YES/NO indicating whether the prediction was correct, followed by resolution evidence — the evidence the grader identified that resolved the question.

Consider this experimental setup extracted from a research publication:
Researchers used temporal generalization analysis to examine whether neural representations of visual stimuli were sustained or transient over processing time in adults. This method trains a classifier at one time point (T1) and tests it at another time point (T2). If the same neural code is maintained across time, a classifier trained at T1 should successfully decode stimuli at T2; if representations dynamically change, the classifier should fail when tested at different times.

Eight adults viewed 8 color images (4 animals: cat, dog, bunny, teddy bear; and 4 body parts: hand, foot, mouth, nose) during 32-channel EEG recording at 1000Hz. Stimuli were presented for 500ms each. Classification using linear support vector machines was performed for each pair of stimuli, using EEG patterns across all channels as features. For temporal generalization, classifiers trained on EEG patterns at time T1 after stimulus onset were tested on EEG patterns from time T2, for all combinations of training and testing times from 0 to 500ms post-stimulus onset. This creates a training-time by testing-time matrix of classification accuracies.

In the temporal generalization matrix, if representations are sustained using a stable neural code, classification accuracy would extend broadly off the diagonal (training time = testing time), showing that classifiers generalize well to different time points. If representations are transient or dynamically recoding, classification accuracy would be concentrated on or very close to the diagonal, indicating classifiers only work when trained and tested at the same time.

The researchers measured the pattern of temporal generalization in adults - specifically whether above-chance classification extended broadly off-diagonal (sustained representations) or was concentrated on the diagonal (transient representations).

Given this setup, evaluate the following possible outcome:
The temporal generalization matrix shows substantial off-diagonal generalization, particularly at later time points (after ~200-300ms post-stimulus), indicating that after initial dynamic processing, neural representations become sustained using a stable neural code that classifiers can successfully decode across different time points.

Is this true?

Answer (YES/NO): NO